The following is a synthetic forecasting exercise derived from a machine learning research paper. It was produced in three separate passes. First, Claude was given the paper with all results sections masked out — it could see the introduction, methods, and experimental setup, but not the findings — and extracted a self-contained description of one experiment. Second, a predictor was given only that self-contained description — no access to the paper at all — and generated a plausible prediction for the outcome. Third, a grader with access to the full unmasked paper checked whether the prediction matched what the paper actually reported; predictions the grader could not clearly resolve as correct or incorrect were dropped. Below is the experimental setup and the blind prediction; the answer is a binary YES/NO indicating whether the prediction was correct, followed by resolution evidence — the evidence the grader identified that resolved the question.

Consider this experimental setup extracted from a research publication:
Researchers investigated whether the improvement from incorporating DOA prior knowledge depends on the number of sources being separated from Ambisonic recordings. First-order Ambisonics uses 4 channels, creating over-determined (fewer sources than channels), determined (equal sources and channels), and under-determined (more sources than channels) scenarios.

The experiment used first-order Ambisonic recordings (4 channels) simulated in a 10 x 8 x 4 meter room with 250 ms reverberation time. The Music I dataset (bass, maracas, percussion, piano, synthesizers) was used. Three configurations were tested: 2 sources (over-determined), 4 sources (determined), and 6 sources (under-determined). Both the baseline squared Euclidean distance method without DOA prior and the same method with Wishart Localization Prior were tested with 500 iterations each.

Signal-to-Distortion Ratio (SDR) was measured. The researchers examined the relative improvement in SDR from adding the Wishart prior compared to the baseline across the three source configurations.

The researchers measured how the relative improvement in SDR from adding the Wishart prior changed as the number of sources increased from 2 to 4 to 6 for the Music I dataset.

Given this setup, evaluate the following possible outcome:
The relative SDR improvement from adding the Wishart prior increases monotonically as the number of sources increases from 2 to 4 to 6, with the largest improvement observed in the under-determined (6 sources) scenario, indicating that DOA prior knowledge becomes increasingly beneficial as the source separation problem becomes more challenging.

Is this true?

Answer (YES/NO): YES